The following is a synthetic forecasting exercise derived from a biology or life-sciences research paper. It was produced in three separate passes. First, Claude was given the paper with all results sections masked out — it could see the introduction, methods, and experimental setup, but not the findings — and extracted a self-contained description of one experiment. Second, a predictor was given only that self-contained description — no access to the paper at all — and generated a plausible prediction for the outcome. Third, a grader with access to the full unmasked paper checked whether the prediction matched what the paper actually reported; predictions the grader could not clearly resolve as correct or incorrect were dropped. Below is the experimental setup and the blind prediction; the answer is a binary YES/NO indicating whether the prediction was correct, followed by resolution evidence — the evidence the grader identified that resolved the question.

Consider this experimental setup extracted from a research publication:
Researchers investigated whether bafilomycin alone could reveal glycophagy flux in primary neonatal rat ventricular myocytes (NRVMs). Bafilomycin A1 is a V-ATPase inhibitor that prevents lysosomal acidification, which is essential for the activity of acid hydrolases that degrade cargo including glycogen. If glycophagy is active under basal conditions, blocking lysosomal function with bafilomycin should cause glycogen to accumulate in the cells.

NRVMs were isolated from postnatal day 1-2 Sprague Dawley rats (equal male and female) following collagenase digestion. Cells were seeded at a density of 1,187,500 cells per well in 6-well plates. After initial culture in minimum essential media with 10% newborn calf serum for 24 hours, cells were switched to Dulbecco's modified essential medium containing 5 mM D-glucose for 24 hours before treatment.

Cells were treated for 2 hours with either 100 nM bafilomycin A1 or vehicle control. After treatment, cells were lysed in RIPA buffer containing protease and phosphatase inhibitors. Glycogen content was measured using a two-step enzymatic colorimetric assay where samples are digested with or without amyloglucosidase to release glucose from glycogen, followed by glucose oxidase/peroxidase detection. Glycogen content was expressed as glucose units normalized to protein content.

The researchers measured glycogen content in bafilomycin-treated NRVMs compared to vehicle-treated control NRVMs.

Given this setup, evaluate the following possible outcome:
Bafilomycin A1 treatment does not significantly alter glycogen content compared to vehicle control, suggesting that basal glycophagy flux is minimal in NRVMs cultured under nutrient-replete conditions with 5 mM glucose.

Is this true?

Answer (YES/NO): YES